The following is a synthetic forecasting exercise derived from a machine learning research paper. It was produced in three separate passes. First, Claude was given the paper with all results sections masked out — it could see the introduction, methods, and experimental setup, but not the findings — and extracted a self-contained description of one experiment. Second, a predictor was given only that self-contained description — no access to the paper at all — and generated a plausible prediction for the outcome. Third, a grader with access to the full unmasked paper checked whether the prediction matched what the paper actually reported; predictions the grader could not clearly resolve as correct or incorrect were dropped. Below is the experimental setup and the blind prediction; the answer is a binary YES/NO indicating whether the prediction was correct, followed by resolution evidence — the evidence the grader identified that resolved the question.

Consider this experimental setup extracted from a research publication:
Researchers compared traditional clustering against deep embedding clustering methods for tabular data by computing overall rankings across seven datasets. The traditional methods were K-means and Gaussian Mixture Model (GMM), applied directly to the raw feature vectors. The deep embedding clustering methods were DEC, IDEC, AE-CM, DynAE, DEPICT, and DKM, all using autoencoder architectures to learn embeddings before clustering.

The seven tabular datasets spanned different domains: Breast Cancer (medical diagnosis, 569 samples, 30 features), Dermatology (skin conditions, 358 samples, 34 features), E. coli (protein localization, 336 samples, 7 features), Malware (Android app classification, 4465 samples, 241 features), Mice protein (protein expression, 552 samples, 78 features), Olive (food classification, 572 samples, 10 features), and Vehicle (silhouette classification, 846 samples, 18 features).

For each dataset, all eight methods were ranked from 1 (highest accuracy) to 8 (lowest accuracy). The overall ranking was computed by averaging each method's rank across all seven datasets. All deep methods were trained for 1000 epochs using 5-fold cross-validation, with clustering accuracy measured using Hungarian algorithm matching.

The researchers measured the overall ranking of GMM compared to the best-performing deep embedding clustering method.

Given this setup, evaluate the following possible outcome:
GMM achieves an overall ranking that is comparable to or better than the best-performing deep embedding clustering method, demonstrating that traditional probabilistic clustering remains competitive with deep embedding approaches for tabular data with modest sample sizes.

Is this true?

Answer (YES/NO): YES